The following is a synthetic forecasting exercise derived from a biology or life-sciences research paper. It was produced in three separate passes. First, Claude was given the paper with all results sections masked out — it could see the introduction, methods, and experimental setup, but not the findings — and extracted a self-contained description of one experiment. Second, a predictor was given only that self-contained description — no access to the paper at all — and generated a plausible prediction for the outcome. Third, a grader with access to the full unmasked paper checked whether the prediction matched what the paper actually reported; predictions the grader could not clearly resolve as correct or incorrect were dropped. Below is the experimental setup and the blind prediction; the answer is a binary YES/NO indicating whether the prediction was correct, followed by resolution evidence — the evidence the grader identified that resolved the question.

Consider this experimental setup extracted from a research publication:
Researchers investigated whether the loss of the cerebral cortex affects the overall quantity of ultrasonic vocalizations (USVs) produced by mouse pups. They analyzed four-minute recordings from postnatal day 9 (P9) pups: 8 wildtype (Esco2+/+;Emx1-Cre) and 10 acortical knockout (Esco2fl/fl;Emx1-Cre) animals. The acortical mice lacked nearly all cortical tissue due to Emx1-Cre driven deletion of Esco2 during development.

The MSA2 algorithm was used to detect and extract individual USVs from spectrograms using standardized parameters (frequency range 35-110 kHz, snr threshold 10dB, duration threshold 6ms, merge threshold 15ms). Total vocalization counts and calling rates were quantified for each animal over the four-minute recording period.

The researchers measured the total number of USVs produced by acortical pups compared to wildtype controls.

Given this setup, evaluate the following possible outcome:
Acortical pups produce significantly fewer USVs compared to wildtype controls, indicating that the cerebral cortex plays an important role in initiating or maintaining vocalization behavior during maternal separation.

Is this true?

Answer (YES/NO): NO